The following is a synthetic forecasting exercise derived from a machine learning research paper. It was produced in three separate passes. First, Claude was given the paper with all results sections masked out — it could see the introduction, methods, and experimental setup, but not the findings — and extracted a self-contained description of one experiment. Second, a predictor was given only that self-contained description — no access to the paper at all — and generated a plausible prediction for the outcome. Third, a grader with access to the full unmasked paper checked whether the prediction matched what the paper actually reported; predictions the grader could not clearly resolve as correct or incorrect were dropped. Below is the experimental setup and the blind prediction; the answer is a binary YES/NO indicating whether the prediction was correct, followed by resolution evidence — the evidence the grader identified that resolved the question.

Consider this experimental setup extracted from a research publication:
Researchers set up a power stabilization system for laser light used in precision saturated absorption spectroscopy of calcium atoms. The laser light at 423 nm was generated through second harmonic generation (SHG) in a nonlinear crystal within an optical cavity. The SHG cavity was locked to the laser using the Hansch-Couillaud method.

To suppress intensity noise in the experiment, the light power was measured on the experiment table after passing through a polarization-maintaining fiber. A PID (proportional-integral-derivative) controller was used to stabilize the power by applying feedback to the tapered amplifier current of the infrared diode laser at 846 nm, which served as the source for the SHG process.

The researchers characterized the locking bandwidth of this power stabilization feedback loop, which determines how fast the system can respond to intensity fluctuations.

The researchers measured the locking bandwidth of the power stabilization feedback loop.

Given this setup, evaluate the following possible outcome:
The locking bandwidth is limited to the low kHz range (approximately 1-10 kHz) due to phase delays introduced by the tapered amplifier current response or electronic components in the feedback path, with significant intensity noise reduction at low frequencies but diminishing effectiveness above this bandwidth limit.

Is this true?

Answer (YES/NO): NO